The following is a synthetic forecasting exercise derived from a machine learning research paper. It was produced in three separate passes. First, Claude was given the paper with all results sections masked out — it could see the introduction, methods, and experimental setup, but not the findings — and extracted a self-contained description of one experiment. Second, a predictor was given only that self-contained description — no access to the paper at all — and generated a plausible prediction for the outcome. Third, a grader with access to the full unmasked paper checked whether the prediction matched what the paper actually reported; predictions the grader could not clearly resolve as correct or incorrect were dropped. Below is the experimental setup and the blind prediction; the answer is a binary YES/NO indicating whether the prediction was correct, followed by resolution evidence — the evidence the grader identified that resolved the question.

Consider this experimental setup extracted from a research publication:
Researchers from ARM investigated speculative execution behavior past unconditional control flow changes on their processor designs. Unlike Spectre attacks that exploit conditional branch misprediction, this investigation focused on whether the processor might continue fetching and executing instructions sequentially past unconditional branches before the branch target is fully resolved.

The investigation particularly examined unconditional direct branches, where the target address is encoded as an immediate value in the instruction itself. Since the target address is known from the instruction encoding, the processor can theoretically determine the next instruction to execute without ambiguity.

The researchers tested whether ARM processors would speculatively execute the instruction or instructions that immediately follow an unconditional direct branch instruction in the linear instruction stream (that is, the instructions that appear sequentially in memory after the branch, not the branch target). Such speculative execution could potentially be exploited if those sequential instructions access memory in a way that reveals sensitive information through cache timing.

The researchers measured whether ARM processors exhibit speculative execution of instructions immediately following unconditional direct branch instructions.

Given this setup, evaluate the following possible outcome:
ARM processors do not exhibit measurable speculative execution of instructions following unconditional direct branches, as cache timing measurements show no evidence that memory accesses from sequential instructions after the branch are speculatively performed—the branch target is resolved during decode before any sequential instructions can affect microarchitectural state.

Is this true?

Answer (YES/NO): YES